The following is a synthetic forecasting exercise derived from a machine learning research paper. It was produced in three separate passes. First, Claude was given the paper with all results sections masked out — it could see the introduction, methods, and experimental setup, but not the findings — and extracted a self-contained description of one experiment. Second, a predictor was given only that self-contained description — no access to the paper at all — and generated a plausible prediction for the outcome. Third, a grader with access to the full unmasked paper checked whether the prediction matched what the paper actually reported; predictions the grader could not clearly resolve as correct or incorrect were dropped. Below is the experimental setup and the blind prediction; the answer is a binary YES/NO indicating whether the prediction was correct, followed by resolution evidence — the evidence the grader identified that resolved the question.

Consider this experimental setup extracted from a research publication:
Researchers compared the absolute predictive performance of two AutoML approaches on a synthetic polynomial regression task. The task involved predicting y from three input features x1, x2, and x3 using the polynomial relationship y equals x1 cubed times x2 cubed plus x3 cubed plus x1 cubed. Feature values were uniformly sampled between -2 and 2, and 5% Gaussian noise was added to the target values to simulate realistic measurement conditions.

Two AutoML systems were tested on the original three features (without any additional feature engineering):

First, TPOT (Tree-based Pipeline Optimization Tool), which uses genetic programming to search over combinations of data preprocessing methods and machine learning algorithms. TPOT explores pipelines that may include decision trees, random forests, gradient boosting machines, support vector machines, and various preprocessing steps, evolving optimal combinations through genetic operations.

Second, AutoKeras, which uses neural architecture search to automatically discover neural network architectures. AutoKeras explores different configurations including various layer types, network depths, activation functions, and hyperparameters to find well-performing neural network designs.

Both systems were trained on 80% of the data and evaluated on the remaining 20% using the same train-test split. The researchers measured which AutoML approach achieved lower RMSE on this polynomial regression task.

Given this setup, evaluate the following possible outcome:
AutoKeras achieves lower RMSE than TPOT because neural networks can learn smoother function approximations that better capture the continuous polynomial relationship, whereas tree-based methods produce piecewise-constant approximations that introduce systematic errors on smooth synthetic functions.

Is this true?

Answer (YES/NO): YES